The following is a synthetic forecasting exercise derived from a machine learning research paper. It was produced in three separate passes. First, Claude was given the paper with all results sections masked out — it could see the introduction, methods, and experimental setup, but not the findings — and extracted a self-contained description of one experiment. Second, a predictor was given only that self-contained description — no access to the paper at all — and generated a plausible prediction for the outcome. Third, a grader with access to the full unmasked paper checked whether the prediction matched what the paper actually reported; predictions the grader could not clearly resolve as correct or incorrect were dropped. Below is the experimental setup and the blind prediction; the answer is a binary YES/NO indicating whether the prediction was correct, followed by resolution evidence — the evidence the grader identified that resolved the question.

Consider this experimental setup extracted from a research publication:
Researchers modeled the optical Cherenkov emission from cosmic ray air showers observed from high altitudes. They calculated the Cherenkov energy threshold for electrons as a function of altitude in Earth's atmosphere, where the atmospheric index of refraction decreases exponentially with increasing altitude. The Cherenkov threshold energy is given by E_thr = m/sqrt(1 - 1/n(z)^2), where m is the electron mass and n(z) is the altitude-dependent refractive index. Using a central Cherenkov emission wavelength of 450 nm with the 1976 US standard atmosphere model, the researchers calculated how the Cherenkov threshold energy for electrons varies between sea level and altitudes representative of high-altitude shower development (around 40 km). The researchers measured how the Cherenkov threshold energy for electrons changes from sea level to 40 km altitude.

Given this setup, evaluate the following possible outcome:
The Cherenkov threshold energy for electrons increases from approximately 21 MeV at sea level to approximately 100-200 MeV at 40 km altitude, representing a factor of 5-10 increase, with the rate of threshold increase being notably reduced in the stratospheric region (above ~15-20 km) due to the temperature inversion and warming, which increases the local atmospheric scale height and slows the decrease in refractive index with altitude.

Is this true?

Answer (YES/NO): NO